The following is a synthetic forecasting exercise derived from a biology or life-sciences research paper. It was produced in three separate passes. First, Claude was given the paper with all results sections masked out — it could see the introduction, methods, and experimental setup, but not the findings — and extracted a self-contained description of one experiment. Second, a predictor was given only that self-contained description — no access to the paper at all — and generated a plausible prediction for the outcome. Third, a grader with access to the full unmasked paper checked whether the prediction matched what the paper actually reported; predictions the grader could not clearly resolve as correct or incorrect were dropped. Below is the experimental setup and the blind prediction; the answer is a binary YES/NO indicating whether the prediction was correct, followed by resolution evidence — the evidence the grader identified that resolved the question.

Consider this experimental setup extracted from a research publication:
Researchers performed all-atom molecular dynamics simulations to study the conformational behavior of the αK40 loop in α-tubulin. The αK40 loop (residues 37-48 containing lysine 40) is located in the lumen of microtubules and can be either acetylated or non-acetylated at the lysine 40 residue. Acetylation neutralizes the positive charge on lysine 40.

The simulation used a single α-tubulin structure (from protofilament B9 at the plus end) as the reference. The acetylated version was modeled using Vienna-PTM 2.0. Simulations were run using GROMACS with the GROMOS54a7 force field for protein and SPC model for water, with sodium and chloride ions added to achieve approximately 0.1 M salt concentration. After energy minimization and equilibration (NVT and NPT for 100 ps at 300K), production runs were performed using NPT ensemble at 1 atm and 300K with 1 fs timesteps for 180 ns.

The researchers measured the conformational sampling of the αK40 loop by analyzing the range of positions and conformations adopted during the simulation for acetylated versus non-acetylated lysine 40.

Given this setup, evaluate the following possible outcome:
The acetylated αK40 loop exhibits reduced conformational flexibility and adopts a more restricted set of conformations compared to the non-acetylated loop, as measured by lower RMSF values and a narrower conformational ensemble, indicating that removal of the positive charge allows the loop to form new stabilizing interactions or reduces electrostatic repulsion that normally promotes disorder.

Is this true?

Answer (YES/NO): YES